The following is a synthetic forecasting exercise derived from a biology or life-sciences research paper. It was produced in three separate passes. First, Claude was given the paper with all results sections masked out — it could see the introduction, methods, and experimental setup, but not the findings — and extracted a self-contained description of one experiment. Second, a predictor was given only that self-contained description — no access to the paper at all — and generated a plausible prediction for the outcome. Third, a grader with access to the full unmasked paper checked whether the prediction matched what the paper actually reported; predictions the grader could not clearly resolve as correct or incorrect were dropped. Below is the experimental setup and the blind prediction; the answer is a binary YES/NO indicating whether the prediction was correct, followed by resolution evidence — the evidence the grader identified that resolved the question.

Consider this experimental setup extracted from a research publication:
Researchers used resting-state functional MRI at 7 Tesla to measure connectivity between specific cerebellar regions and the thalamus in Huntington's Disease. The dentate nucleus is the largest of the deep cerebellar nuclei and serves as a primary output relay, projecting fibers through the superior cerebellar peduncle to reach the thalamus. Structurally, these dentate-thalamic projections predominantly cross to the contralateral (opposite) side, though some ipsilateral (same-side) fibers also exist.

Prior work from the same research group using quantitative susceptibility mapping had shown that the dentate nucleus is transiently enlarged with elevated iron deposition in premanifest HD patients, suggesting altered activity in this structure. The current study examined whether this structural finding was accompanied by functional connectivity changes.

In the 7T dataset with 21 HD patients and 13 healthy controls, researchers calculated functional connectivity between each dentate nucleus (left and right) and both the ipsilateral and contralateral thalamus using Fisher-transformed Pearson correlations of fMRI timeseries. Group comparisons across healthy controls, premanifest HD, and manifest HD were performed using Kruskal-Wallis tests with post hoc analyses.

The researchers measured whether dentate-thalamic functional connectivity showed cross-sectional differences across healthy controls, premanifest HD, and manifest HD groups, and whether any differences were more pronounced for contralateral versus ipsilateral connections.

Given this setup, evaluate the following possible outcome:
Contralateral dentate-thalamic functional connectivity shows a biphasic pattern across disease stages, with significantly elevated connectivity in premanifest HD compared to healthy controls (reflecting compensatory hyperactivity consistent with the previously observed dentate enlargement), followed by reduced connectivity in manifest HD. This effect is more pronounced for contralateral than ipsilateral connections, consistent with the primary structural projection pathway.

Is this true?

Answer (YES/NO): NO